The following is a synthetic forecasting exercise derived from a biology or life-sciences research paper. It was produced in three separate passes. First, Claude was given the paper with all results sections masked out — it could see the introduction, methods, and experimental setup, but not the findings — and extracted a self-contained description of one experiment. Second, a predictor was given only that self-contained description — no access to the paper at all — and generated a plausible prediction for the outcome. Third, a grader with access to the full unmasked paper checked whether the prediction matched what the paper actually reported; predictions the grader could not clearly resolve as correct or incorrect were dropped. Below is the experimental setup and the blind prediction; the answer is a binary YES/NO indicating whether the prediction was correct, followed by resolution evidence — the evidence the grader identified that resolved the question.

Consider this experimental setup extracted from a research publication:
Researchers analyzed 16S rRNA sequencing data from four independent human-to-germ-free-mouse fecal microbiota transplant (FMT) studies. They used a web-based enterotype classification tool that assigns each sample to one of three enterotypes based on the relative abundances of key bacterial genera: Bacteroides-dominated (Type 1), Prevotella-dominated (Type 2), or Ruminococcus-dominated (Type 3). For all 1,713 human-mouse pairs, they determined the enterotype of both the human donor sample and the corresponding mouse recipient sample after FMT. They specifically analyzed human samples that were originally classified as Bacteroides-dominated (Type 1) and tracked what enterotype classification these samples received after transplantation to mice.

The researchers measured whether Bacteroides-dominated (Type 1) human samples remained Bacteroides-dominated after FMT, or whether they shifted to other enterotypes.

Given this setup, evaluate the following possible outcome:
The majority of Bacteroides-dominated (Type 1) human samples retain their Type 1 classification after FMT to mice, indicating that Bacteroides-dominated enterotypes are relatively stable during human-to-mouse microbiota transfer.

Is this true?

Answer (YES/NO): NO